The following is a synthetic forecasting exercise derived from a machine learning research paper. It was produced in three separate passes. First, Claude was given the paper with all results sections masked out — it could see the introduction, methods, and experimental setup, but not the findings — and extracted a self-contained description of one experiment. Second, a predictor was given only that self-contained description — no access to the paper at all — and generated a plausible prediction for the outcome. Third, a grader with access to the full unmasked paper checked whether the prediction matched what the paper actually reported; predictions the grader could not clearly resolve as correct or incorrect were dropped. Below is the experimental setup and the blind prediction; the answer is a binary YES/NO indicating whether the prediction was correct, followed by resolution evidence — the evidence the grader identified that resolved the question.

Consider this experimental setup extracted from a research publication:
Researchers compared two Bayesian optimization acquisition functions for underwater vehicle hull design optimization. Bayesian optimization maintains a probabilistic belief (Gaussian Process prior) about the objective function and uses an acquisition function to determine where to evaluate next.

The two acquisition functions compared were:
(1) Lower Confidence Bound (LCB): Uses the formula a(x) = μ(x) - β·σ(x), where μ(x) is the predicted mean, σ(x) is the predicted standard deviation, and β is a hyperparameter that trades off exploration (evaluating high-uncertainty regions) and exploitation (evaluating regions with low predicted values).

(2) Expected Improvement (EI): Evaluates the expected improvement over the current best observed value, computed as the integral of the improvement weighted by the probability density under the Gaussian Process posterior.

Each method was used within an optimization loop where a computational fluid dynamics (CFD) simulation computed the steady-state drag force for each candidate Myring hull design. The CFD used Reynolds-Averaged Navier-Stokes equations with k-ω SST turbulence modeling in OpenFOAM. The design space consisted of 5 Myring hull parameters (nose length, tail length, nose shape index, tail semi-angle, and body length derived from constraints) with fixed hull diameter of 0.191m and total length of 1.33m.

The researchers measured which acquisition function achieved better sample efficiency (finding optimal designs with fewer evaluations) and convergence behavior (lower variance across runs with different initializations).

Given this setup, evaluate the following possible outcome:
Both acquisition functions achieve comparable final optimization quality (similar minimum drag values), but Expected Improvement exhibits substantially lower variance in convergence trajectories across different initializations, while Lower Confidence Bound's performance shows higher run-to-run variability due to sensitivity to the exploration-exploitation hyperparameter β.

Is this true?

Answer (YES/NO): NO